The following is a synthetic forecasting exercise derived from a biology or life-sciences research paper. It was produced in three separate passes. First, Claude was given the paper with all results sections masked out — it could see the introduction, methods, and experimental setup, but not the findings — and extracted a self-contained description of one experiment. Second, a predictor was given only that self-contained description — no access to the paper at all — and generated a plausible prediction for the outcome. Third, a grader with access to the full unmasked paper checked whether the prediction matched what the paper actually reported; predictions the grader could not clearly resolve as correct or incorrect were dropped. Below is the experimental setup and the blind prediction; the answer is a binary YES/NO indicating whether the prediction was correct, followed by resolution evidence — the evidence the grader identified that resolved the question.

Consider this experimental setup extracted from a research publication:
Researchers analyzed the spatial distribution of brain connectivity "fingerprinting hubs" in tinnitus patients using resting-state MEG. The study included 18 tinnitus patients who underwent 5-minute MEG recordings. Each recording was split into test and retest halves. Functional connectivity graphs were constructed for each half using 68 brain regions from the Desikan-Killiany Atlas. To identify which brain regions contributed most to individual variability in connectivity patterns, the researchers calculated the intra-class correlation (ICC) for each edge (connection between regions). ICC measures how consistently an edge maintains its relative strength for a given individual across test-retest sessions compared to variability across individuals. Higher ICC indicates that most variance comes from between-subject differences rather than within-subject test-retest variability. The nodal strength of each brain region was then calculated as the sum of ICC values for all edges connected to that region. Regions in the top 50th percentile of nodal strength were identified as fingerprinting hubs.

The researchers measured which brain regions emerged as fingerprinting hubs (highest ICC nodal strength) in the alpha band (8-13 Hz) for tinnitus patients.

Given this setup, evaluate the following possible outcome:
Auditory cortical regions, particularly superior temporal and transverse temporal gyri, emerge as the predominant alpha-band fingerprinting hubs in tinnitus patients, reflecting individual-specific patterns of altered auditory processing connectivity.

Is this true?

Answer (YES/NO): NO